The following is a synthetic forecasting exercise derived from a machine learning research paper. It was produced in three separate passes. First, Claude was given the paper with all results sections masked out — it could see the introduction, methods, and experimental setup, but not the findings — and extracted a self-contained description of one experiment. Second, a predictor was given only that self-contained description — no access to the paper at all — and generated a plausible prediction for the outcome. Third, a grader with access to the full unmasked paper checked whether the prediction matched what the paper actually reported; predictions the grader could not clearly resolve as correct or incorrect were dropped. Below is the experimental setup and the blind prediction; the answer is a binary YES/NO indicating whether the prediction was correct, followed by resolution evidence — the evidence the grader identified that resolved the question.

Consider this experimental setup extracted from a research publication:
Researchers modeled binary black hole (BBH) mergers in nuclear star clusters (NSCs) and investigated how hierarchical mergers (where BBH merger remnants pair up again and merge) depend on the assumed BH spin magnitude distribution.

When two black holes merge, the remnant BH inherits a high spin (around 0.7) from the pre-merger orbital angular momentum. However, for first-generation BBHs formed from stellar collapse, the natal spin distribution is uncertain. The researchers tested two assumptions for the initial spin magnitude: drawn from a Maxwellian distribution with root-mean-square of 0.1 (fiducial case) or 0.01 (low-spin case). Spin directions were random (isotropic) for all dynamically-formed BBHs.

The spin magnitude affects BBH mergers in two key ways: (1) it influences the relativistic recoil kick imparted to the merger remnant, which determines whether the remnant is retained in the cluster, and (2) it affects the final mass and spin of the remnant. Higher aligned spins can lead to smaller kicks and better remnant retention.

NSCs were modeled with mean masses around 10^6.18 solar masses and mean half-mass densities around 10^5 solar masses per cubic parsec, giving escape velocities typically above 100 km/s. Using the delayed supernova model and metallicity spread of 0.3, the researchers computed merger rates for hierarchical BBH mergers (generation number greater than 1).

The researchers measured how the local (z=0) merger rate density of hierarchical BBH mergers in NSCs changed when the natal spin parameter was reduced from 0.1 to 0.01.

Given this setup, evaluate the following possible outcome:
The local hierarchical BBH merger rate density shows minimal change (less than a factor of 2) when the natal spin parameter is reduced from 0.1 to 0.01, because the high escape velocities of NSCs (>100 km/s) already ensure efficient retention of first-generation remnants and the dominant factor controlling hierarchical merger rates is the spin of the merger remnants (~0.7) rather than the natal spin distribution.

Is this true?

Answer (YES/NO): YES